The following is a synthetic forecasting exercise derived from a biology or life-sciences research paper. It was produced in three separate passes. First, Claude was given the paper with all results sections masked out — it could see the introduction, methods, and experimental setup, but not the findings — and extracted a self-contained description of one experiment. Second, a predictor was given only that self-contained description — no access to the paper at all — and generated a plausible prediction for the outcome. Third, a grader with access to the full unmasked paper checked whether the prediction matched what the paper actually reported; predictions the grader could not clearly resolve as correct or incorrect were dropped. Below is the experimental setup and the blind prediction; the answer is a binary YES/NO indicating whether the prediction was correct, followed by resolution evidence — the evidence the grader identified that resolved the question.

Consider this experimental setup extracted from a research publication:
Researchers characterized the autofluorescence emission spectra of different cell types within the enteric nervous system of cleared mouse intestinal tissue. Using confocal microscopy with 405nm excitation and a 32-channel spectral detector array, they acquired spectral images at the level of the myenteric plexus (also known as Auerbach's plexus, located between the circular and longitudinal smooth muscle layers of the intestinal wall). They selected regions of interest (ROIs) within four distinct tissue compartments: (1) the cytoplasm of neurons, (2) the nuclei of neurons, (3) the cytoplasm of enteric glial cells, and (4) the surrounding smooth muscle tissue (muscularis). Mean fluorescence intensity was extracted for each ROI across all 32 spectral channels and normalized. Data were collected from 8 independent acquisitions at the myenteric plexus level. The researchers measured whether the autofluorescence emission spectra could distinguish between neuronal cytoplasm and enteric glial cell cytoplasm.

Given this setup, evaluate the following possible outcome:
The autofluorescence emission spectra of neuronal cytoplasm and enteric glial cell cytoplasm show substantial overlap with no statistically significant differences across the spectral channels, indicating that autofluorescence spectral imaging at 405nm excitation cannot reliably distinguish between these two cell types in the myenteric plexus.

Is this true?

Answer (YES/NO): NO